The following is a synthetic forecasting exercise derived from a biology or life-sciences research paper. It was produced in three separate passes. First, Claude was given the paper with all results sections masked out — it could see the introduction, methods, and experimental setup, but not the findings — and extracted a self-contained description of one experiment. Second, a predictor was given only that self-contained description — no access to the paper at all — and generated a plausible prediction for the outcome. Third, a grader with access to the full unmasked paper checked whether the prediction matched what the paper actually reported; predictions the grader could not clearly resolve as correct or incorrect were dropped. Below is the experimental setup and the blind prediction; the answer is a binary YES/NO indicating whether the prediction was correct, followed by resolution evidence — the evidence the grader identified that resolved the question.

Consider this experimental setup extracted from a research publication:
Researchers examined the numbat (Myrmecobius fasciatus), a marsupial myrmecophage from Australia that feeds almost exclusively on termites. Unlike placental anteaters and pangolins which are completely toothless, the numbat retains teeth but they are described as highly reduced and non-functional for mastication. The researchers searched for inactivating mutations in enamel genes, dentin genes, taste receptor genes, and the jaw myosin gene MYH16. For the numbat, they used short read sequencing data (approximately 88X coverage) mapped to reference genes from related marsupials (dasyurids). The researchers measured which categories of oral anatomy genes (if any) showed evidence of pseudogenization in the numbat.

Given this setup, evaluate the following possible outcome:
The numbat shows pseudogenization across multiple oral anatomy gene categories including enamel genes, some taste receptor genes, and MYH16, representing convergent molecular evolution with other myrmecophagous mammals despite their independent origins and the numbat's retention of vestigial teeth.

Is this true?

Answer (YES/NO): NO